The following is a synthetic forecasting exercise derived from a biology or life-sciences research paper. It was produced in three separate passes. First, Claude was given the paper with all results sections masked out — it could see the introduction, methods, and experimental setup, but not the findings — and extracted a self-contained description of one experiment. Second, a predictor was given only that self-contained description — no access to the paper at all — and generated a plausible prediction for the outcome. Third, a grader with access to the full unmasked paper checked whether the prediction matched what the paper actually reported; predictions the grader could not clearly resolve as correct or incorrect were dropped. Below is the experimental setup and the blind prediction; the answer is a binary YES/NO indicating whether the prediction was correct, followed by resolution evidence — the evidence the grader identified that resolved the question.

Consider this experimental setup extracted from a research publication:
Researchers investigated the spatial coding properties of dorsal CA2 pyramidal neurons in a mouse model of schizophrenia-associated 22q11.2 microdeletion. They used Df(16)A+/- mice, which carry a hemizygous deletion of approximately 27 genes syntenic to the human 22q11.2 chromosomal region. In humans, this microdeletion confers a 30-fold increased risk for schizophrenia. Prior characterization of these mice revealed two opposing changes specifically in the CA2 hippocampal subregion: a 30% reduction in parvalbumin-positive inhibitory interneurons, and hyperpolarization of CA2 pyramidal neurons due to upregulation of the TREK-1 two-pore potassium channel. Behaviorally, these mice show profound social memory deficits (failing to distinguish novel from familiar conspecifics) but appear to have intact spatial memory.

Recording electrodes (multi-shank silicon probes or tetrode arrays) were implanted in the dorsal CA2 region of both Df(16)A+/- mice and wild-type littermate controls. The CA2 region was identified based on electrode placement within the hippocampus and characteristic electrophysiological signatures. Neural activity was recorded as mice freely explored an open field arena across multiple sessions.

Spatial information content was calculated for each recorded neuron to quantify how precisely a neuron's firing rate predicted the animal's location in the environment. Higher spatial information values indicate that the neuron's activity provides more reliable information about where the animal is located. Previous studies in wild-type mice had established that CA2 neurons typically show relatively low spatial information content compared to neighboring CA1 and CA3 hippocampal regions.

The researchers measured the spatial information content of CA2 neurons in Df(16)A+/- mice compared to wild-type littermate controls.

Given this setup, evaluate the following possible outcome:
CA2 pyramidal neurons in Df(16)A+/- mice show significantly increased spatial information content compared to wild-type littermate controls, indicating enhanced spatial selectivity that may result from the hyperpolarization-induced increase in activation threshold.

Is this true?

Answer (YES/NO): YES